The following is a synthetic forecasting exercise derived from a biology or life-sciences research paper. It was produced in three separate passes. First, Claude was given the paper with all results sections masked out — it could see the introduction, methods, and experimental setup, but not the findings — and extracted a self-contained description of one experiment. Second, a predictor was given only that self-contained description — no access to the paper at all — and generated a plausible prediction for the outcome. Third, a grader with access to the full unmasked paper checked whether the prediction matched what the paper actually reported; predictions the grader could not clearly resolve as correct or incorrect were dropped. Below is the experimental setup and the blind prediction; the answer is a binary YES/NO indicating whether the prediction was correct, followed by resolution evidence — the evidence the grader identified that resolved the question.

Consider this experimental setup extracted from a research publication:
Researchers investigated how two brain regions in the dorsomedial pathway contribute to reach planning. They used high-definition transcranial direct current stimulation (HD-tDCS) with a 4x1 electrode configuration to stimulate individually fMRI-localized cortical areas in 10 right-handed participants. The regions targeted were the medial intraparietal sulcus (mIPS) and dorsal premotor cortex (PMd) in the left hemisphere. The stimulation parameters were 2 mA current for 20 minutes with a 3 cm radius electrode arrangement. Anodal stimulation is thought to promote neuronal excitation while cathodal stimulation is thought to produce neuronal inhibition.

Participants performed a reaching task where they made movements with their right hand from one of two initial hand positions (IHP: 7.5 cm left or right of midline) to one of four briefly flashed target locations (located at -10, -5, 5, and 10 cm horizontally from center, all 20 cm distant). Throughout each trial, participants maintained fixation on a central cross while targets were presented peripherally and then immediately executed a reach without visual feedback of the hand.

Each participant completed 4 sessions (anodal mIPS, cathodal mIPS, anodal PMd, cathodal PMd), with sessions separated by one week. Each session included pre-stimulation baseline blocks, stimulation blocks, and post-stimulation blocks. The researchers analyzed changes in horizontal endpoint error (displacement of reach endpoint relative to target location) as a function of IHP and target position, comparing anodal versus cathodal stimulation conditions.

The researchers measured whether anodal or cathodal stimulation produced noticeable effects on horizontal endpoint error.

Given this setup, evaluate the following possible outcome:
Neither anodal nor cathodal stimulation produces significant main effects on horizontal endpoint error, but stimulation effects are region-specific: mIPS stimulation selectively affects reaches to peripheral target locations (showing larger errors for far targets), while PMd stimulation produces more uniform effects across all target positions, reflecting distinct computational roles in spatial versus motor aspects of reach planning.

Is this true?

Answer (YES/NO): NO